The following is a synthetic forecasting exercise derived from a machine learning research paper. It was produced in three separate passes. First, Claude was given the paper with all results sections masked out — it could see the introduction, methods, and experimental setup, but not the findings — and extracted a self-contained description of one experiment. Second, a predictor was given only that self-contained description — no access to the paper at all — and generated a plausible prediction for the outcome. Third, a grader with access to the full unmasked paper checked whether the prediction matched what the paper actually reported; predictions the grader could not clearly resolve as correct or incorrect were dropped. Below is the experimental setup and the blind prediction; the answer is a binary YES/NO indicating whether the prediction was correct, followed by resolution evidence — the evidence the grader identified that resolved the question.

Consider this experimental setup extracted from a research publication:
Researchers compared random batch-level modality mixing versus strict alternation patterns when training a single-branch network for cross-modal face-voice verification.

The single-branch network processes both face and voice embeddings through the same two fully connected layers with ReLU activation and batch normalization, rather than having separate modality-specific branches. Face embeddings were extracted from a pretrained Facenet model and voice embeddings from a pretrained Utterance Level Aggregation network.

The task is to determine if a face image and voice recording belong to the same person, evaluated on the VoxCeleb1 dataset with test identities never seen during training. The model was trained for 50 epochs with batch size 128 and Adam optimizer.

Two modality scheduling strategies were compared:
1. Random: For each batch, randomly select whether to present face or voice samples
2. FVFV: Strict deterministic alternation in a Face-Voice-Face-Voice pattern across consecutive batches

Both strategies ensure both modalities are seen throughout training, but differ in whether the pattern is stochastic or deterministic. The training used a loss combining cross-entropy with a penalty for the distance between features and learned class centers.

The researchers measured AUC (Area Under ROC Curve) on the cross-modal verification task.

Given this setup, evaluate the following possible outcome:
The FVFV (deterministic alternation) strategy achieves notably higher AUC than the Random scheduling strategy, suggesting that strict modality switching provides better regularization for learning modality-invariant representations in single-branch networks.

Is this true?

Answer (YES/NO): NO